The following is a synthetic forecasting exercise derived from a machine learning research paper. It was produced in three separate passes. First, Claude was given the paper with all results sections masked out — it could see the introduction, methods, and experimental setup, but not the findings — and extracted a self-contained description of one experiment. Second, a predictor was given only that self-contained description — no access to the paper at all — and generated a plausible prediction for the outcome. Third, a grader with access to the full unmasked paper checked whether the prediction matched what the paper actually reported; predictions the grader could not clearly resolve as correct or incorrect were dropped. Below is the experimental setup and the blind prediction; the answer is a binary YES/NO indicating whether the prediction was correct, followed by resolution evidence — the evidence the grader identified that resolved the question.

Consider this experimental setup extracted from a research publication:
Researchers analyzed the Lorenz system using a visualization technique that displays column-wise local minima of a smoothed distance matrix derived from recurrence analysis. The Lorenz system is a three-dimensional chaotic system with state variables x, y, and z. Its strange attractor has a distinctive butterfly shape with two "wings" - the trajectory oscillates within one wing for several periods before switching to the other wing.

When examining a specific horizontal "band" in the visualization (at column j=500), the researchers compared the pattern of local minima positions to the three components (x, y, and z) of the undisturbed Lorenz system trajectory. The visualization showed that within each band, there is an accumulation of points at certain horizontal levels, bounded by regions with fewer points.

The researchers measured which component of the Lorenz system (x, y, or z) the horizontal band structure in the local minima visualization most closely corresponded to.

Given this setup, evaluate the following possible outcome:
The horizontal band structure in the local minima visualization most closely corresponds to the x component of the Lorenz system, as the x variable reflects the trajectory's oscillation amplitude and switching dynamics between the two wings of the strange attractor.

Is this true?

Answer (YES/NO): NO